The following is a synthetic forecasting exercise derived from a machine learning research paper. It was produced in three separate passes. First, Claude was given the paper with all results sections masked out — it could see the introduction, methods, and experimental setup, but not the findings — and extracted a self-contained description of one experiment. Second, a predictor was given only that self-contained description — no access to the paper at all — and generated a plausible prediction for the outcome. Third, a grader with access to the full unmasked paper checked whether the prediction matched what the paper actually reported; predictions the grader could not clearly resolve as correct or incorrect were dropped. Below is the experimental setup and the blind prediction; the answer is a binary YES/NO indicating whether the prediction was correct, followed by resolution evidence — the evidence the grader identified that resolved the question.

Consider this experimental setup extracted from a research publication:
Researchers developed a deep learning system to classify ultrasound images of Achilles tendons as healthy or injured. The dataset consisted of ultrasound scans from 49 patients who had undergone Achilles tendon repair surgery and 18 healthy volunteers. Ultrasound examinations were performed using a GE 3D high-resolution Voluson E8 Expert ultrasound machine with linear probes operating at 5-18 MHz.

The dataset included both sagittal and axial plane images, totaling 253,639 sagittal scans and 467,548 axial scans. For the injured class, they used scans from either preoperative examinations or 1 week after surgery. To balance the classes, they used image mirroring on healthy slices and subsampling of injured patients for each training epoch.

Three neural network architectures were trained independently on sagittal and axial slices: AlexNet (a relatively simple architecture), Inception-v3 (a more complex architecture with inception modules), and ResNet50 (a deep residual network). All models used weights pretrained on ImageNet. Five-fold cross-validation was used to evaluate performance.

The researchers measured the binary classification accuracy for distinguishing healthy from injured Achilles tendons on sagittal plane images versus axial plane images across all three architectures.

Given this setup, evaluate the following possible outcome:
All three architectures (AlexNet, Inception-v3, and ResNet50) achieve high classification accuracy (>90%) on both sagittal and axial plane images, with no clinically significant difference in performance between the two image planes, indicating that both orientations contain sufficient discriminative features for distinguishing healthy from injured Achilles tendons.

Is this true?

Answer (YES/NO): NO